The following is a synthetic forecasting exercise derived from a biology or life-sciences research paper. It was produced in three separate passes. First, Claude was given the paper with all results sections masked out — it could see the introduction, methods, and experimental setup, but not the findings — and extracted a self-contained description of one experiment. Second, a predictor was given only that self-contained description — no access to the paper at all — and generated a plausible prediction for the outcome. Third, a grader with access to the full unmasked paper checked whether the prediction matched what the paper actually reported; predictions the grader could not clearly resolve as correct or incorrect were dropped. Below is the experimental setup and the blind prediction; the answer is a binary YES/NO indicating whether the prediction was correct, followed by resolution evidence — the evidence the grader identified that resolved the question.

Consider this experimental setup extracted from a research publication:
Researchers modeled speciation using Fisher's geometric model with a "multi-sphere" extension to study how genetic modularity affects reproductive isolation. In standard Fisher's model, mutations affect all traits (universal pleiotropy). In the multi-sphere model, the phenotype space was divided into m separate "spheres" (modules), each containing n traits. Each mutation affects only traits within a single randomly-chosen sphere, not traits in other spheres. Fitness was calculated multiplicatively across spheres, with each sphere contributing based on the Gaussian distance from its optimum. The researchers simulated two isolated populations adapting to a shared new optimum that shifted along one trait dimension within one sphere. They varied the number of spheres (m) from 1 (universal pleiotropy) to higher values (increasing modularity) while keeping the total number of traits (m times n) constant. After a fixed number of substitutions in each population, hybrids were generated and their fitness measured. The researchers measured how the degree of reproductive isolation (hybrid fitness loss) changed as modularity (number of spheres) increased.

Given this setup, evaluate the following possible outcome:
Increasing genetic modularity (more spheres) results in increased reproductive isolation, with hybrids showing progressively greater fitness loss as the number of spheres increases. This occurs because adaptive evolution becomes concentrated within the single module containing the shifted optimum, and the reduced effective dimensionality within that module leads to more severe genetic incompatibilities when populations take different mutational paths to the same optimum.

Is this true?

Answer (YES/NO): NO